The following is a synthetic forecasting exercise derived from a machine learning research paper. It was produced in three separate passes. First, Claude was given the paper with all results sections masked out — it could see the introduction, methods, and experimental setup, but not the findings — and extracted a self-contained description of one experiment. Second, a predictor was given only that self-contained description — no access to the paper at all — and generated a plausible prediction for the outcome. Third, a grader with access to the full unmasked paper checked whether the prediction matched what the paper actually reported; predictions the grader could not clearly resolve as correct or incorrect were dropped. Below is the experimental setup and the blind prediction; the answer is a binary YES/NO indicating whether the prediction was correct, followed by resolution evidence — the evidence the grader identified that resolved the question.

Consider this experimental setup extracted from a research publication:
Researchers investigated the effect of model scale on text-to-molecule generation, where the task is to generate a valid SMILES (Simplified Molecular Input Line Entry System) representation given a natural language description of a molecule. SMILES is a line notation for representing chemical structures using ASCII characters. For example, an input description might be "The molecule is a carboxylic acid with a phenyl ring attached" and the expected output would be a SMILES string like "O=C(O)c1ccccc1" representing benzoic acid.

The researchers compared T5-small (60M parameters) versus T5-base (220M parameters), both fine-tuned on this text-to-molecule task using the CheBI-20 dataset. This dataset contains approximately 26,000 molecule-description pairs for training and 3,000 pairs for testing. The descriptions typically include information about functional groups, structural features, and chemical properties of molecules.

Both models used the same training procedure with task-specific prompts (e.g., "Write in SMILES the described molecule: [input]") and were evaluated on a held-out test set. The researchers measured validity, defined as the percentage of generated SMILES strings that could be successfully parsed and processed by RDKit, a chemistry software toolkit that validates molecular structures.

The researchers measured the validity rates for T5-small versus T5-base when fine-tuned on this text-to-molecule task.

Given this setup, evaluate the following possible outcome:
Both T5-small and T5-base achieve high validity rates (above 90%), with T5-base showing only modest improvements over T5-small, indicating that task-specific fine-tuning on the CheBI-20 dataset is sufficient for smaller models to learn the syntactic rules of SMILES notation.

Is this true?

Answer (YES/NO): NO